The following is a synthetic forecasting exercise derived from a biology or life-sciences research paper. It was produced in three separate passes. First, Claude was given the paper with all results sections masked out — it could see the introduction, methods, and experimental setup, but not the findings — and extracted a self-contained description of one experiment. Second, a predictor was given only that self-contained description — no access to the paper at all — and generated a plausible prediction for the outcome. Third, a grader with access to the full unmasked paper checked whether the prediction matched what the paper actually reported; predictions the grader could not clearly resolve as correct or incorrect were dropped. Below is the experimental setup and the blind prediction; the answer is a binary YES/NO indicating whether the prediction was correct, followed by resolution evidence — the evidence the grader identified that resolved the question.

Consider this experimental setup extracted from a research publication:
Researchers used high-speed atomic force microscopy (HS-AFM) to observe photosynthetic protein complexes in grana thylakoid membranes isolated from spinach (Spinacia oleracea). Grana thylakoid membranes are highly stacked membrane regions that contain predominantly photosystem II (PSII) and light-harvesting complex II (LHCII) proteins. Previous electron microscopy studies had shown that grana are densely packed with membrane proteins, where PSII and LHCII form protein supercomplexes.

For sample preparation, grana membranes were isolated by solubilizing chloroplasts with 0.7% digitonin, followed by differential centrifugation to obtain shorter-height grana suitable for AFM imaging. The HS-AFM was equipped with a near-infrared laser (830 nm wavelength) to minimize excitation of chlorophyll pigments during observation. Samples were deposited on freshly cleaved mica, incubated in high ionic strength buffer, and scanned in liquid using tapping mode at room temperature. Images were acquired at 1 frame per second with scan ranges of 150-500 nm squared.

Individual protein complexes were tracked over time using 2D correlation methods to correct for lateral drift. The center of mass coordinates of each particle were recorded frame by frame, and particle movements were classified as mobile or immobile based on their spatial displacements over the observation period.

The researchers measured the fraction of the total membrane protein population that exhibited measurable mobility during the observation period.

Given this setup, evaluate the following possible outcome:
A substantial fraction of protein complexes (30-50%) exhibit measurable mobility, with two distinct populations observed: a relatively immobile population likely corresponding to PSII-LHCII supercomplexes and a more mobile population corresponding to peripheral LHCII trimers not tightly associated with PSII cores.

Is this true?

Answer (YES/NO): NO